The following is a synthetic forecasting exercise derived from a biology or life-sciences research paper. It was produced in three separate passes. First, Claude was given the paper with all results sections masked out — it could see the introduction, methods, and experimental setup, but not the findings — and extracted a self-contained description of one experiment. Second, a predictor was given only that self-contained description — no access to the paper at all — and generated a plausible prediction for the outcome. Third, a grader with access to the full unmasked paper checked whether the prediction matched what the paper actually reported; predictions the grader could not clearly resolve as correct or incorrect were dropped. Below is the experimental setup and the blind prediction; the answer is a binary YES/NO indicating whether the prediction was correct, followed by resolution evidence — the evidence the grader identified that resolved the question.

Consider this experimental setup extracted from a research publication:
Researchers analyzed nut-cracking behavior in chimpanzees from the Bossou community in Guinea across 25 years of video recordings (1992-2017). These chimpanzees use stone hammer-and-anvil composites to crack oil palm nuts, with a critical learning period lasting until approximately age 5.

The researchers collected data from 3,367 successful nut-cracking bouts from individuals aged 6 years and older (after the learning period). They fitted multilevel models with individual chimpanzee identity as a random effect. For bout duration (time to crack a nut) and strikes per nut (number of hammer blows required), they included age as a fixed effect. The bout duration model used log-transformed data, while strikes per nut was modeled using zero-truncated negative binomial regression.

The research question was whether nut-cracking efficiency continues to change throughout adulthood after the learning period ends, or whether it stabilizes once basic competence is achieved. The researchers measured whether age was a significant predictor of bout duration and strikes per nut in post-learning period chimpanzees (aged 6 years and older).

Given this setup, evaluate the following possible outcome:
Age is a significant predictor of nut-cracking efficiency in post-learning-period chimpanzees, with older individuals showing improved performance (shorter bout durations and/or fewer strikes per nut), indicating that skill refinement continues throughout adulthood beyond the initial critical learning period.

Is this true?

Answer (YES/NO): NO